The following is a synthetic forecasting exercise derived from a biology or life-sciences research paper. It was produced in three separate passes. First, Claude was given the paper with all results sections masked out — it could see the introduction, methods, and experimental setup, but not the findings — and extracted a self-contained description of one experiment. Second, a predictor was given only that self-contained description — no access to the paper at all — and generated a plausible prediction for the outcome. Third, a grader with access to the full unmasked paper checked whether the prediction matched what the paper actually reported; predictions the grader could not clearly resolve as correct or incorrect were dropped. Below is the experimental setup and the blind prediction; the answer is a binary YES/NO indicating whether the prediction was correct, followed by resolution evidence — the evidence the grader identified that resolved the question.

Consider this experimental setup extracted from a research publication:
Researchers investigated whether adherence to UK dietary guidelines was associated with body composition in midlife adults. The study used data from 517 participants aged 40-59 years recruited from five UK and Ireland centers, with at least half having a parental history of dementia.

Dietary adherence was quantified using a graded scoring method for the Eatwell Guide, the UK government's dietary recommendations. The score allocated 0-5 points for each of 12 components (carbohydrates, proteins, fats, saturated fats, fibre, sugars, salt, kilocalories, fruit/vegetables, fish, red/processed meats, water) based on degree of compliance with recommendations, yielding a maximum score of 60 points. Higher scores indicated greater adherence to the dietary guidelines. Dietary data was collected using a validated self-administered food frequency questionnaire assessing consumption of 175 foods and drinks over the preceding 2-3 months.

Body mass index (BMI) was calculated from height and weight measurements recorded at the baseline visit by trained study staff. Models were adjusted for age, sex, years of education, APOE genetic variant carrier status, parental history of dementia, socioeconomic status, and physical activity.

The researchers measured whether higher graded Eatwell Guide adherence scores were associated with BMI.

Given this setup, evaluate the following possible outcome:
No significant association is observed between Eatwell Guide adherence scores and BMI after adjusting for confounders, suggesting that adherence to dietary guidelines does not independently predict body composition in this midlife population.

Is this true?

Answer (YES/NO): NO